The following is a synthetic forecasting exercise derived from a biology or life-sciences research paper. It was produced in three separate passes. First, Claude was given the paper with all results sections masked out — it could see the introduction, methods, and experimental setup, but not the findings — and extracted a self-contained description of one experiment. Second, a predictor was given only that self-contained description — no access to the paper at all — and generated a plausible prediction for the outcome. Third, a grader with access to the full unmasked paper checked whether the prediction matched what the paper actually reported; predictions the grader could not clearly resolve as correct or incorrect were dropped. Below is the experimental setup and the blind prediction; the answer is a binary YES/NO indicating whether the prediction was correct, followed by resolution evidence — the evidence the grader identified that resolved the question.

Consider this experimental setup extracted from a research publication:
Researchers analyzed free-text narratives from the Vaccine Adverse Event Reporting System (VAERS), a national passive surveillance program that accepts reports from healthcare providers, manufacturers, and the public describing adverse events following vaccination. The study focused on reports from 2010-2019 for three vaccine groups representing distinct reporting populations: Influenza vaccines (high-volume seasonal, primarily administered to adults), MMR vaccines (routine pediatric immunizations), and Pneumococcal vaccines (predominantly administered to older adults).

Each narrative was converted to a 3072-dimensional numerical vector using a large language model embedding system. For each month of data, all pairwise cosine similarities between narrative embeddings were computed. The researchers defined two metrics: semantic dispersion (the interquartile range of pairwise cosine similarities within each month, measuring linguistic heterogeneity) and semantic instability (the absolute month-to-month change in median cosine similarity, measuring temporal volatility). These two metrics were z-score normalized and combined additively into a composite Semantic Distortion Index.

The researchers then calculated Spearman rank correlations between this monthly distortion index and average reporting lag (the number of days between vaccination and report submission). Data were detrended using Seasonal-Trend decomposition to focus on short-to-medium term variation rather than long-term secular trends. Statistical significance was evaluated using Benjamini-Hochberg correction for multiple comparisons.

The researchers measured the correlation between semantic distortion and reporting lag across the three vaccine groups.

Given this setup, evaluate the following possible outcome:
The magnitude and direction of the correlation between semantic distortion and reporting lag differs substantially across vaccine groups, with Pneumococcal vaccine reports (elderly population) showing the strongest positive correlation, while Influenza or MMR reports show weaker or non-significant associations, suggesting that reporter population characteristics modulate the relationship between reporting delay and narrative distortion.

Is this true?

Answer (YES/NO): NO